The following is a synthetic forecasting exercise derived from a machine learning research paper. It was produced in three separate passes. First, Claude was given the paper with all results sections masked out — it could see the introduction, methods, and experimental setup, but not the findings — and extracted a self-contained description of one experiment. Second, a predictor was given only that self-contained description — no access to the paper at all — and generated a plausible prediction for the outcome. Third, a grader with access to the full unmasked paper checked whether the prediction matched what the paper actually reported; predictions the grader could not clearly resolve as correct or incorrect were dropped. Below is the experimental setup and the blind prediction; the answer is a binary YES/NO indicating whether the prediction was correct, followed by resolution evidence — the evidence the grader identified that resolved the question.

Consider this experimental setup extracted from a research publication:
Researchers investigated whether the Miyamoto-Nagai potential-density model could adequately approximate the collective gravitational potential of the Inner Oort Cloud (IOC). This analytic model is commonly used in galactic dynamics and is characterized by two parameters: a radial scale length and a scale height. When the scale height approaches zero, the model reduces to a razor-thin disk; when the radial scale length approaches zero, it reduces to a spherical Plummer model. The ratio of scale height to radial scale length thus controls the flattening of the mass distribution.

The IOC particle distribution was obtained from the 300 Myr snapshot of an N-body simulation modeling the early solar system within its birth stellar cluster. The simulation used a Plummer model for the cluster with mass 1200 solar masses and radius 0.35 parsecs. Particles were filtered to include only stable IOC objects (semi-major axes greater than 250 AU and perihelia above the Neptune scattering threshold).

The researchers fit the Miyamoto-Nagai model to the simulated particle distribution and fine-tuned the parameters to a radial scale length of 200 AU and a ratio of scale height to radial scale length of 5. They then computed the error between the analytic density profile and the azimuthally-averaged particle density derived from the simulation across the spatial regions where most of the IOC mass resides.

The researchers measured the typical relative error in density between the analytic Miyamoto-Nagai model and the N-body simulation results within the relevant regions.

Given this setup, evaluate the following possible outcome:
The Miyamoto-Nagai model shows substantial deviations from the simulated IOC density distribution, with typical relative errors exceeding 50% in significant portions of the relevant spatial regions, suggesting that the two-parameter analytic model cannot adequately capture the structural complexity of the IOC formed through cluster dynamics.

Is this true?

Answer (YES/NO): NO